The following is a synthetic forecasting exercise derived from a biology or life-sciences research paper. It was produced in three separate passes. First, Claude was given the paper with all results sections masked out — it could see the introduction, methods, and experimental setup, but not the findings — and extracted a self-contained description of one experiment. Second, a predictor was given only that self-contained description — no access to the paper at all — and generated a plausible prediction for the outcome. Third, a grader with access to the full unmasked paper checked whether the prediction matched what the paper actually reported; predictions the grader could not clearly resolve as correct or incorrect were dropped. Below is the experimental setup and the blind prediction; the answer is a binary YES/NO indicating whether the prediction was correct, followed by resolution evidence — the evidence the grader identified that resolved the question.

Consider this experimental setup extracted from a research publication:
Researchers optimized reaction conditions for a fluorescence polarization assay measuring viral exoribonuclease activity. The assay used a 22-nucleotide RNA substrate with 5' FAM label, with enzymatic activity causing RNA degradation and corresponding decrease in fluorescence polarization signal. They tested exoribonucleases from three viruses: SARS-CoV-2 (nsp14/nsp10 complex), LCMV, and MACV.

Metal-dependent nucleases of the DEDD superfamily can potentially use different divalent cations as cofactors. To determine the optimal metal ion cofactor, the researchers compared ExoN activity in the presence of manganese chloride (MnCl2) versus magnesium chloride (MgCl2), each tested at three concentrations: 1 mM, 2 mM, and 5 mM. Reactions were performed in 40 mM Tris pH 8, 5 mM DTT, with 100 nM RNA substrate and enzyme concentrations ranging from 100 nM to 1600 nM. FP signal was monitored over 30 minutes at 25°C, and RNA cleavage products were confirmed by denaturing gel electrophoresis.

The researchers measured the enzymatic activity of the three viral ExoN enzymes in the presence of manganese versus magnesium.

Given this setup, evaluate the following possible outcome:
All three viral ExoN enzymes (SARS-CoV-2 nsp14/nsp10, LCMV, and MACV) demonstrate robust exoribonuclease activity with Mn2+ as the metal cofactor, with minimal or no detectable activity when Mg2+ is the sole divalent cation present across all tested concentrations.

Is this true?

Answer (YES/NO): NO